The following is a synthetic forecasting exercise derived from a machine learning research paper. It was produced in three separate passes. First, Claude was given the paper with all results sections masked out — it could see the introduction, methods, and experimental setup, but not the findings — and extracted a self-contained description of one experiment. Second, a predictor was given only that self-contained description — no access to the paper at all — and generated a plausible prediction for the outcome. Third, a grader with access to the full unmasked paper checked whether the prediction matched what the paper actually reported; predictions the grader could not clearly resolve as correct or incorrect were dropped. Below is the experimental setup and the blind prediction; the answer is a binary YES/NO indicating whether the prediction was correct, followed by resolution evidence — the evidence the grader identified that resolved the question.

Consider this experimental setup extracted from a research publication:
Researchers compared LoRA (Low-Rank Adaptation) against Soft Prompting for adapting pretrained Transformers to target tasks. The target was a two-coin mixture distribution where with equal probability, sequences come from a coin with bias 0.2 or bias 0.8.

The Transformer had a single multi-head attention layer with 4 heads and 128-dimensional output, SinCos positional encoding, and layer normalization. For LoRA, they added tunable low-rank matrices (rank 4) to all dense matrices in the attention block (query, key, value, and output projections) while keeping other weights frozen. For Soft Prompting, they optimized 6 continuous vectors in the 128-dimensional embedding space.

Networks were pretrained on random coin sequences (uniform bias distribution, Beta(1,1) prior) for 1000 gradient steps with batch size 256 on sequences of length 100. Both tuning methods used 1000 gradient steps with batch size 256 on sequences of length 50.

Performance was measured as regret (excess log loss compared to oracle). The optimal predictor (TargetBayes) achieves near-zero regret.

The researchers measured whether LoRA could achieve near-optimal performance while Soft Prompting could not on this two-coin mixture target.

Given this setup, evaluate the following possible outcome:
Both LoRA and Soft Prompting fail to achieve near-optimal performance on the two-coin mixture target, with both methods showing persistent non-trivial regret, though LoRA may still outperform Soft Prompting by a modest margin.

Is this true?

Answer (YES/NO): NO